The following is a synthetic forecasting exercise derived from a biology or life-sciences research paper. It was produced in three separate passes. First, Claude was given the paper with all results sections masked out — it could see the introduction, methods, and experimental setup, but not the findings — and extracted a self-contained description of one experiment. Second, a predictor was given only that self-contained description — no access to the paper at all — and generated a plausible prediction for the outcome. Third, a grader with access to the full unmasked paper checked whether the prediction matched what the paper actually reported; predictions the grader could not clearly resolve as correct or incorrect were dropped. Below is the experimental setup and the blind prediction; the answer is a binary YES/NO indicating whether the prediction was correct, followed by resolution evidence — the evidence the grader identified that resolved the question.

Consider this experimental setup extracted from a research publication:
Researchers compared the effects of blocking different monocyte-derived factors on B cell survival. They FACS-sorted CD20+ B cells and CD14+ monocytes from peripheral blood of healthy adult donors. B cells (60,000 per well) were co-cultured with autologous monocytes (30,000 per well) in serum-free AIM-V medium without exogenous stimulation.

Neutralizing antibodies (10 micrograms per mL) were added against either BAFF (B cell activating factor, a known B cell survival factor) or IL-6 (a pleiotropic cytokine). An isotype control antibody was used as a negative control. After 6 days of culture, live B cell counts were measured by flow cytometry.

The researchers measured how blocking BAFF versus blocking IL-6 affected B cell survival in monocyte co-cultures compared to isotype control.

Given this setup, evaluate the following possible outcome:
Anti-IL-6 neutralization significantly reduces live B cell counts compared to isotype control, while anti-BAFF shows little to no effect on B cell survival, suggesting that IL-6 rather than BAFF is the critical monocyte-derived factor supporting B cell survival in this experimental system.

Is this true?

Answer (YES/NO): NO